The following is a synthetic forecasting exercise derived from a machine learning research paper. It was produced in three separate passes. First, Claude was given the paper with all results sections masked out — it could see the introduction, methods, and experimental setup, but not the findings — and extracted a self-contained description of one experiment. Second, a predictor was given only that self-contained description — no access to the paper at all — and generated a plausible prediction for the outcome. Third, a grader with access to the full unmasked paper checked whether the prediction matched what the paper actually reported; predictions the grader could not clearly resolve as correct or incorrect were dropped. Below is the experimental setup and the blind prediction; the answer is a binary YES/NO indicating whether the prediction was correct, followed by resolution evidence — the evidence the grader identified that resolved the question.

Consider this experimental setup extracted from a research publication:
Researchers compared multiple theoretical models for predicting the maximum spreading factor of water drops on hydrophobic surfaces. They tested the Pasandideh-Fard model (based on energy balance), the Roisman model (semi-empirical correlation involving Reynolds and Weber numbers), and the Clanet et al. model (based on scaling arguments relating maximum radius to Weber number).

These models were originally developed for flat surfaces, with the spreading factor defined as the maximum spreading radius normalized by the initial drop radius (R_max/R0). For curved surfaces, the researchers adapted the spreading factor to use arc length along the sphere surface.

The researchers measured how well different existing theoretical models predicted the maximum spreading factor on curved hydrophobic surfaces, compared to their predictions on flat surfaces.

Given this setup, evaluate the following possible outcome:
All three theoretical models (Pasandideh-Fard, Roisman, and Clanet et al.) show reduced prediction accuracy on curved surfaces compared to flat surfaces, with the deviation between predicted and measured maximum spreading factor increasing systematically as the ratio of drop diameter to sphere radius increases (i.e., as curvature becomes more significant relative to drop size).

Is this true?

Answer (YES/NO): NO